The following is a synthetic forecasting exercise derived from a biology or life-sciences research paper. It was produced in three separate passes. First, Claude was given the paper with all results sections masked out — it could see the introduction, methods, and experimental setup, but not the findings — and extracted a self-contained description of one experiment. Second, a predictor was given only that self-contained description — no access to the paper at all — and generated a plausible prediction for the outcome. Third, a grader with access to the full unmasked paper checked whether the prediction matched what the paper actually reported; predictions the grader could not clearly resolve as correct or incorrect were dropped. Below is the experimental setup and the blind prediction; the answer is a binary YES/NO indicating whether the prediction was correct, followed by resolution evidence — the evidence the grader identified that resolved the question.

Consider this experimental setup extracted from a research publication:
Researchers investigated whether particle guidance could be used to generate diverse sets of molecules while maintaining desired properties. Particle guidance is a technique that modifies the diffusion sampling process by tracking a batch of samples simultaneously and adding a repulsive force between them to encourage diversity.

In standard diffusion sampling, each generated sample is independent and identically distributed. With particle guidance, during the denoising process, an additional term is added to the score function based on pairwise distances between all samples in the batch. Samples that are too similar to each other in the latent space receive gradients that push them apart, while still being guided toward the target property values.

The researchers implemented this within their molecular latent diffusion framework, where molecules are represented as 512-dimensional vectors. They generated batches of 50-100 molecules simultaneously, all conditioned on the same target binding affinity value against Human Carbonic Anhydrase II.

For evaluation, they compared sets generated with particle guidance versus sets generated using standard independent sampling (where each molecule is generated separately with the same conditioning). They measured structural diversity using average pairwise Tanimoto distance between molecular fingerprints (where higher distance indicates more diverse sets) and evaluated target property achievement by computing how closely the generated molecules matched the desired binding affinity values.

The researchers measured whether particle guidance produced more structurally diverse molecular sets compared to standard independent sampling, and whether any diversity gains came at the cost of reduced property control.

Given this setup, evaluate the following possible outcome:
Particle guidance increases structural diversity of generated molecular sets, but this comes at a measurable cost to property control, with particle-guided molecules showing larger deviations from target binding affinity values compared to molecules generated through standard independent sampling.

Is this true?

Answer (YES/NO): NO